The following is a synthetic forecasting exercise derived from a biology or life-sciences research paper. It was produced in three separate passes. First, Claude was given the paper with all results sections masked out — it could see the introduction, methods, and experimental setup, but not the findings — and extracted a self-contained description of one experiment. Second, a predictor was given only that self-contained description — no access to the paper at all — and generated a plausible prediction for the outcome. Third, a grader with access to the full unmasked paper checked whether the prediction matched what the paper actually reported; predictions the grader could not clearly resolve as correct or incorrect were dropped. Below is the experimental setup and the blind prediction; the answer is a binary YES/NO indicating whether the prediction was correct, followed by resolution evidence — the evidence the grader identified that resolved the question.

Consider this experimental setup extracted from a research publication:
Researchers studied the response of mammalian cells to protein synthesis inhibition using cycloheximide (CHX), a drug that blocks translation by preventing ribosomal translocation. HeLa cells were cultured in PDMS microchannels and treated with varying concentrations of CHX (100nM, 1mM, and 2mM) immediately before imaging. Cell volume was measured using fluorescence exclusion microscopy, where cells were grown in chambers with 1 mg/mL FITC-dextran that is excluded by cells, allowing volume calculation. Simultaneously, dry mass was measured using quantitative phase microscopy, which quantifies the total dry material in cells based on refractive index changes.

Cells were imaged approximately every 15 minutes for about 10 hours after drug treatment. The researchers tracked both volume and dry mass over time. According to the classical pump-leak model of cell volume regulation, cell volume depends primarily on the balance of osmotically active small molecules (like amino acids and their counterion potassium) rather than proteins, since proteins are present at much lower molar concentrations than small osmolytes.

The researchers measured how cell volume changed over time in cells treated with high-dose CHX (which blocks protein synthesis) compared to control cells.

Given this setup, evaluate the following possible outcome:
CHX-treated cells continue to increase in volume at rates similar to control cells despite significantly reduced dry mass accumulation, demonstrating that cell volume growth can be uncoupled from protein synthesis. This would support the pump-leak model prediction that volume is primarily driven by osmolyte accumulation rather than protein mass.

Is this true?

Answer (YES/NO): NO